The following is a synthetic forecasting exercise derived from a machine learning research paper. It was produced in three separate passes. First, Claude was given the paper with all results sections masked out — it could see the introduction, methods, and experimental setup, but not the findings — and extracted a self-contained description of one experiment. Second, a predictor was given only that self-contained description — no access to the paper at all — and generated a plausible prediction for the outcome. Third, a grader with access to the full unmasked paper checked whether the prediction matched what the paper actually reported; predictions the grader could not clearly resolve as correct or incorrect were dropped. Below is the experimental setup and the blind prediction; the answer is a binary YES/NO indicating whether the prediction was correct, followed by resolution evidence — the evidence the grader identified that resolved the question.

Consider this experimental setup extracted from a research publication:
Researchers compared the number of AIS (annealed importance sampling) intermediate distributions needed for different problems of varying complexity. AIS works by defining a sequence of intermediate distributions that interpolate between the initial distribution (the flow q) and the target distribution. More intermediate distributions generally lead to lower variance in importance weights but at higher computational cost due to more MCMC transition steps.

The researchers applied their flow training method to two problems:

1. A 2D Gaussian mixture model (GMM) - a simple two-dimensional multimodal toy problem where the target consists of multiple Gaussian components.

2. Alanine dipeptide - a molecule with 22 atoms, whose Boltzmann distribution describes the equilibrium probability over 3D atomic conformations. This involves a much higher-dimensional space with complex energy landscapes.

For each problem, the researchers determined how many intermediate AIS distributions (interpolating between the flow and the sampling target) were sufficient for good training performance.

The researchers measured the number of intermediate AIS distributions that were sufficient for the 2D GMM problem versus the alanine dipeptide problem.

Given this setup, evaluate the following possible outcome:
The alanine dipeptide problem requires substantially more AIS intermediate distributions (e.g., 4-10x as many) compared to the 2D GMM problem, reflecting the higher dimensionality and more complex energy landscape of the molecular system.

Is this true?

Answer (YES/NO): YES